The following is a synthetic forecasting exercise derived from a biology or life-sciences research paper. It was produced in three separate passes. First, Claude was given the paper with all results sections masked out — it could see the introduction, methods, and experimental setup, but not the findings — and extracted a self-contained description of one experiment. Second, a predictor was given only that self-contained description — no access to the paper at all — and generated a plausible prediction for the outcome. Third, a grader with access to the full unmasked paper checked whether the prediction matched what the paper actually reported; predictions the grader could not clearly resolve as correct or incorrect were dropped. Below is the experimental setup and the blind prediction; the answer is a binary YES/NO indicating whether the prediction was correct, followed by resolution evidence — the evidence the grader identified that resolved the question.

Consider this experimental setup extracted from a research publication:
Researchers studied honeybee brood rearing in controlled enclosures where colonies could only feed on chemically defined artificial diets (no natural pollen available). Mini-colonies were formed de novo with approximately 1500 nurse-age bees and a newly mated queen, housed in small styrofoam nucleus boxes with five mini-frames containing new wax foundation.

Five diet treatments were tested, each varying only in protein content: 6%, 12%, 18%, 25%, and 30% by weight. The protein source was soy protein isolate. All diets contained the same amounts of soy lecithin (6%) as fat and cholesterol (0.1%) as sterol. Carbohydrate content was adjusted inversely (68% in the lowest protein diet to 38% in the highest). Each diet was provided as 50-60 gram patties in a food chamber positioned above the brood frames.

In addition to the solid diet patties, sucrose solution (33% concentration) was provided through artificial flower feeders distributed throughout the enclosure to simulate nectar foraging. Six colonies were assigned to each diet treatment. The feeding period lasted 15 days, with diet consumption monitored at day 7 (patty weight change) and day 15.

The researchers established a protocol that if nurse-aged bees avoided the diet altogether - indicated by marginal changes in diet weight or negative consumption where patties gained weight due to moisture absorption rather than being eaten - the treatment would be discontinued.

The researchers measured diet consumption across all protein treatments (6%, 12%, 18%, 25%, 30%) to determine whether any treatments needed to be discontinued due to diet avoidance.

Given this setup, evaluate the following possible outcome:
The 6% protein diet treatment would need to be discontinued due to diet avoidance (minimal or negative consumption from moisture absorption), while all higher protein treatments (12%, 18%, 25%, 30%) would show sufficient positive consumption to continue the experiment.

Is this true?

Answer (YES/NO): NO